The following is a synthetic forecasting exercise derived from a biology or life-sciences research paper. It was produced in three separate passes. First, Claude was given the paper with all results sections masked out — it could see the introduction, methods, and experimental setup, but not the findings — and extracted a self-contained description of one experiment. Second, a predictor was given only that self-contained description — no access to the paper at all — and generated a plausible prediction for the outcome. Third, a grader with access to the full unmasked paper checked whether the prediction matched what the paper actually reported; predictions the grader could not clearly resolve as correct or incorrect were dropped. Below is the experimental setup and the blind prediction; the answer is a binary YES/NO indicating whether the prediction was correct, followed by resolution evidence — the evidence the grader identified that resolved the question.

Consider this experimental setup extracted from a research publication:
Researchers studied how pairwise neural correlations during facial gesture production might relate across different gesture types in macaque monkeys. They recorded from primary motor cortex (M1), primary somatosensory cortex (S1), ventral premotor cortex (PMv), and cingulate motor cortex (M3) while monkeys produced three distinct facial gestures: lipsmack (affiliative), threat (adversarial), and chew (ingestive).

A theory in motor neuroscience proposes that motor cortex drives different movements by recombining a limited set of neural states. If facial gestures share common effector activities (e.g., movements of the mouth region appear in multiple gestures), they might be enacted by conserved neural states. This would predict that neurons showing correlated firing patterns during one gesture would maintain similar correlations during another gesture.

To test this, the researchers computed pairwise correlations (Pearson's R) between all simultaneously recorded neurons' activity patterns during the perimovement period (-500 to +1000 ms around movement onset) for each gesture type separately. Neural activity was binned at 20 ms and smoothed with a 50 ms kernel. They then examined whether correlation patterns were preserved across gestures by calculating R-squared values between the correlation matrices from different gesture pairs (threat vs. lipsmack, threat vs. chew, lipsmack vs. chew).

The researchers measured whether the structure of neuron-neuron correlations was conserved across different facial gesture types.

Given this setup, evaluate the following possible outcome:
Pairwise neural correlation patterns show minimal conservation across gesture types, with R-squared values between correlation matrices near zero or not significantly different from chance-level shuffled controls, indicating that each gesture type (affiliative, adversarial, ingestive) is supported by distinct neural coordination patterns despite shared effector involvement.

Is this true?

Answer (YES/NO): YES